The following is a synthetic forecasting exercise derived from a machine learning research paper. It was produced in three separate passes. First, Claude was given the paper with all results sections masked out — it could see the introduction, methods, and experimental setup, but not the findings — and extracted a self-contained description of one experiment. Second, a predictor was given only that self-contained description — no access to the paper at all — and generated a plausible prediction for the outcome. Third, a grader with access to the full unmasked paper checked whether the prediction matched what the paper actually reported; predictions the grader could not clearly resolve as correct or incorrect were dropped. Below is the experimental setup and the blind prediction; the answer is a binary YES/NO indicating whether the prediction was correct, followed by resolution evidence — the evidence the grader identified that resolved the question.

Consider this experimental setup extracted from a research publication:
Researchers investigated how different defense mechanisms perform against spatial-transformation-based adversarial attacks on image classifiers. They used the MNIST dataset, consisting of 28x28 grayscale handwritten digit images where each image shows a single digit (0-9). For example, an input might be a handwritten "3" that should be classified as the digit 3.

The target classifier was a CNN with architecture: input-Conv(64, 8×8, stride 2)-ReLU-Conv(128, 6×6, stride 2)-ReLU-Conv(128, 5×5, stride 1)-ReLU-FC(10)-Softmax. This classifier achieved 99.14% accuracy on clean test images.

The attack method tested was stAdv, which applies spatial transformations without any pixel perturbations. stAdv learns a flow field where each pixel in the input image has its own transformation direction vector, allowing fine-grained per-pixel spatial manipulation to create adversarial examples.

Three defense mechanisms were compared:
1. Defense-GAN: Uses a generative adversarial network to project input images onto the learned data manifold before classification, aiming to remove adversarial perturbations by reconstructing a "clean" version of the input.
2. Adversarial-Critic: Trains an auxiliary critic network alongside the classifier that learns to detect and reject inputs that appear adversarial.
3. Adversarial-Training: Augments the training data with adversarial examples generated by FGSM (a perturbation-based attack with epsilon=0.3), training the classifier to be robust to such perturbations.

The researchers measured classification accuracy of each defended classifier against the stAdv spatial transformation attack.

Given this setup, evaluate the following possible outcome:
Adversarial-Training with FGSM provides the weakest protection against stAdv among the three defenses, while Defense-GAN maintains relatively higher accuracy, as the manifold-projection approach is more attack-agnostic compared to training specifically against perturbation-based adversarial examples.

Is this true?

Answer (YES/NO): NO